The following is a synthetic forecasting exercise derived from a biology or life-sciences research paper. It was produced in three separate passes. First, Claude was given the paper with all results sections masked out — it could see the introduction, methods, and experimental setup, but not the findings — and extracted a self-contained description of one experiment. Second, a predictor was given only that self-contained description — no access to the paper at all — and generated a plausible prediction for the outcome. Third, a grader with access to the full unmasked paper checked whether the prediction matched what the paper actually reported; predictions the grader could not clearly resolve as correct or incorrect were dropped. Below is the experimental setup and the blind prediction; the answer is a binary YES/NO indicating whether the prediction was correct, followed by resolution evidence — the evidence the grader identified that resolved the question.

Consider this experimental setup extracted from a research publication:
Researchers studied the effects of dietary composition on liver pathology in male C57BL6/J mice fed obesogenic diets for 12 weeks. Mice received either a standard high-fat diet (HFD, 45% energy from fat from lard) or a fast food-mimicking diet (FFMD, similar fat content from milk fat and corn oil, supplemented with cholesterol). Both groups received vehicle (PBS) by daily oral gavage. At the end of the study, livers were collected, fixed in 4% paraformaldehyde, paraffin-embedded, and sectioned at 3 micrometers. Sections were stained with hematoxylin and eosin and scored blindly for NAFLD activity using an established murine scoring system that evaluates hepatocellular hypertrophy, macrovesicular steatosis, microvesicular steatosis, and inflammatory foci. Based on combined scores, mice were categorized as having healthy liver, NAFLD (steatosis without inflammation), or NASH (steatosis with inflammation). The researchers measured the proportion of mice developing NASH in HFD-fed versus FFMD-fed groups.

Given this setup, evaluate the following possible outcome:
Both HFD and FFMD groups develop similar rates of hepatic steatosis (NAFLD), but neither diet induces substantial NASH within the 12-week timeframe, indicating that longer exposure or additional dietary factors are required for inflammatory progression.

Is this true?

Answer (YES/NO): NO